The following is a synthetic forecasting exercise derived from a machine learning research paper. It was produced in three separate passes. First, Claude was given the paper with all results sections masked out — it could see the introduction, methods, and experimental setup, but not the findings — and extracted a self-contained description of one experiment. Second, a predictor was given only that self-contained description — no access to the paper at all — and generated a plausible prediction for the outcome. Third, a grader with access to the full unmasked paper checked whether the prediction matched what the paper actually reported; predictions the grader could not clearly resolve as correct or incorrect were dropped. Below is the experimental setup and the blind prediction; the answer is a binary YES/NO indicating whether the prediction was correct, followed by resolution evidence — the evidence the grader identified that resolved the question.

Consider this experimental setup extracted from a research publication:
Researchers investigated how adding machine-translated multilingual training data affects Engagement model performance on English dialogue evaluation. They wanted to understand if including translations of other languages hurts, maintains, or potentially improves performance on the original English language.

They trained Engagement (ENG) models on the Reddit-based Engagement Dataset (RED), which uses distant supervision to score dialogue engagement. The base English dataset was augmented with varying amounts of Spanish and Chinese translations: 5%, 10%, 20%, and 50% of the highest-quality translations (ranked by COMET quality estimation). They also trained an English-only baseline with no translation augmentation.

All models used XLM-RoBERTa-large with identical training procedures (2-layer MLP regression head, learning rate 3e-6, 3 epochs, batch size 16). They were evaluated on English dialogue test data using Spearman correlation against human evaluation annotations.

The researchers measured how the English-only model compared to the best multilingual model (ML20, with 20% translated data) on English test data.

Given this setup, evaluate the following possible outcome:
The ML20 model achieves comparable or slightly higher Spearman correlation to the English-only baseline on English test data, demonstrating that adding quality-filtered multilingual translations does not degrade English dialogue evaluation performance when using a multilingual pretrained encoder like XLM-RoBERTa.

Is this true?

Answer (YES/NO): NO